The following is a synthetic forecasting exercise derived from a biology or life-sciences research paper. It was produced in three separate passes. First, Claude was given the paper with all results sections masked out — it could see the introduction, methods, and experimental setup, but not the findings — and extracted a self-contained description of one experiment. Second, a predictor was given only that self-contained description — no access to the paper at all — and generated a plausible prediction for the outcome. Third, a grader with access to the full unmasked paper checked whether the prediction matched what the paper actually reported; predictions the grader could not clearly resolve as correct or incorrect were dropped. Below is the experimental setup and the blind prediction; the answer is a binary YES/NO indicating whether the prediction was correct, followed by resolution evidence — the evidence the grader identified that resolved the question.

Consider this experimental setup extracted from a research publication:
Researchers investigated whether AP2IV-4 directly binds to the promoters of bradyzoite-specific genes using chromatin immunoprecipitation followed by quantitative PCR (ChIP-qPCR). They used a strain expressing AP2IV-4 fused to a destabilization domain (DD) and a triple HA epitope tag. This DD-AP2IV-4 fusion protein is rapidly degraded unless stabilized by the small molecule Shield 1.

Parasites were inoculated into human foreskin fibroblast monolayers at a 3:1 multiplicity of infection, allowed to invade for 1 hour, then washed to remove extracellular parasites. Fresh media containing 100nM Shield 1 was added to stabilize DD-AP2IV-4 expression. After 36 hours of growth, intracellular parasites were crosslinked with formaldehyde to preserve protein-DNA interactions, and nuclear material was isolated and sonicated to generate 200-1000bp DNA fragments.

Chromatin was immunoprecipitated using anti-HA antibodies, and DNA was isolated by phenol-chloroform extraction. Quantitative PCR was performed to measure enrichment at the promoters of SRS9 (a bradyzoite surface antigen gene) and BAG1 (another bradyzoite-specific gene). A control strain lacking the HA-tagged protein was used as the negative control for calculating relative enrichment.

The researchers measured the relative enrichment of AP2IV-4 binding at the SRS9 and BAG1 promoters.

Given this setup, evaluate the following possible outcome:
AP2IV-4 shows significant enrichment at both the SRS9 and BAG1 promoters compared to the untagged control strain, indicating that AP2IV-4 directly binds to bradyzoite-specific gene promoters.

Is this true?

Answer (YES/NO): NO